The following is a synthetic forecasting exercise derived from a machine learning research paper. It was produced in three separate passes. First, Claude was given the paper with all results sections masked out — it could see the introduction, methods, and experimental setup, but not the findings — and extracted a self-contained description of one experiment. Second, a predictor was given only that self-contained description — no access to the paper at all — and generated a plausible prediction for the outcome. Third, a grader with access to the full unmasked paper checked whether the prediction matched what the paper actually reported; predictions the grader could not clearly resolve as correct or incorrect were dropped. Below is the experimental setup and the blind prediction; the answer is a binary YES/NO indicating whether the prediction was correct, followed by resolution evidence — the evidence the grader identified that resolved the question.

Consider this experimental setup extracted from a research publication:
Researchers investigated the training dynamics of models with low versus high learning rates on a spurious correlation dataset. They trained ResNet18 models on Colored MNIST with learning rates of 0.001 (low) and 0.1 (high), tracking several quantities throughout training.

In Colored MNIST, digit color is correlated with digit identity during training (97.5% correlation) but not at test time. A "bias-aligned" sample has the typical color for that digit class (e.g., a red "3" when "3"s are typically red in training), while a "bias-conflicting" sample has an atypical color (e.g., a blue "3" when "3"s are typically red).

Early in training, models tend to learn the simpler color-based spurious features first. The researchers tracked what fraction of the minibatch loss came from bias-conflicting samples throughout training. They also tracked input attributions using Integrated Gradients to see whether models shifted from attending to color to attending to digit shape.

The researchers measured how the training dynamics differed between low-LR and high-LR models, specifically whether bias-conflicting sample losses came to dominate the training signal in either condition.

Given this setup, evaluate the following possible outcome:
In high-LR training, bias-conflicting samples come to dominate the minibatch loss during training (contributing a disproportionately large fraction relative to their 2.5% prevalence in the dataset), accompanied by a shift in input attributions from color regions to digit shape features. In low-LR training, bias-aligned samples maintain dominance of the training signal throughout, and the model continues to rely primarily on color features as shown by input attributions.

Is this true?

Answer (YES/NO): YES